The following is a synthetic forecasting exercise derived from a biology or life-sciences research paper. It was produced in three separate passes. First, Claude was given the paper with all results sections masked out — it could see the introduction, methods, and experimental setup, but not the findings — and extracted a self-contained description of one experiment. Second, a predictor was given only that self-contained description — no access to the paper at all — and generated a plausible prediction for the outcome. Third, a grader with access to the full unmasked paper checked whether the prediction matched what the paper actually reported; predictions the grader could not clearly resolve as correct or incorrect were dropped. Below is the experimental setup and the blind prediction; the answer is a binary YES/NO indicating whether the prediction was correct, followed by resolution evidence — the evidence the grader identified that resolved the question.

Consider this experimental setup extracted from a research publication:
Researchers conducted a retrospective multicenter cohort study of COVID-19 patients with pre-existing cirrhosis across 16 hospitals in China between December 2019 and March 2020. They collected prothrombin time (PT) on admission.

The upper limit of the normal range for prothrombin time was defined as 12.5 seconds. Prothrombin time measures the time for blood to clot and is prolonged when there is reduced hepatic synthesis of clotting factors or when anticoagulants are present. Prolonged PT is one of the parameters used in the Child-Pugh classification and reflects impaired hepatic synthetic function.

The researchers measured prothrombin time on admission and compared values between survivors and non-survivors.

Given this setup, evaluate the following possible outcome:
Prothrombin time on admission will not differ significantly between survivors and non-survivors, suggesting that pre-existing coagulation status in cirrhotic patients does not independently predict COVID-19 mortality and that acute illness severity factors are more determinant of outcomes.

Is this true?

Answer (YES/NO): YES